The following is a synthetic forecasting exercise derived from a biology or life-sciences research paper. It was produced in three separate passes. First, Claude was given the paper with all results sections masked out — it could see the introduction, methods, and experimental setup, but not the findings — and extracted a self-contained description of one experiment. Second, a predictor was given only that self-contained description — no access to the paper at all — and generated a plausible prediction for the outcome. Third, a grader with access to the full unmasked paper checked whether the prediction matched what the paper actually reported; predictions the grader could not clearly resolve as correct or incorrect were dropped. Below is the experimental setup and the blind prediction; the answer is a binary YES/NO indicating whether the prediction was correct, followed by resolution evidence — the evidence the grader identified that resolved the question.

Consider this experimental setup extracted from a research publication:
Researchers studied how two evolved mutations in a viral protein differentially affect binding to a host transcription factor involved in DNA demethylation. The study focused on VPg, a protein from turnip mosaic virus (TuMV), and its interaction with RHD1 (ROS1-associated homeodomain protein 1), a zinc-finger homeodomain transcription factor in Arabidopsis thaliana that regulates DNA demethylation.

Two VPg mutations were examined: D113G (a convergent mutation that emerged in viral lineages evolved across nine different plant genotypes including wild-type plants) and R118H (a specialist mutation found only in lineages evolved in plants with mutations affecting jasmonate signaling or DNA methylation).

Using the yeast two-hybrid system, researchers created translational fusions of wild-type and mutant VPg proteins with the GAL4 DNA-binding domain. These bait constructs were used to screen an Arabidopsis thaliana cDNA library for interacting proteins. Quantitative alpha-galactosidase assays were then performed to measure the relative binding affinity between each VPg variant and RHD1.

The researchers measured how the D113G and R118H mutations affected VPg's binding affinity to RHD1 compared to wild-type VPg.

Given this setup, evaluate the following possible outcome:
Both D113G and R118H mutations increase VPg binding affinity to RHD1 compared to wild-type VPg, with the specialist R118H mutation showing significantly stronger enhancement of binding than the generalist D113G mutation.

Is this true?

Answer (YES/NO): NO